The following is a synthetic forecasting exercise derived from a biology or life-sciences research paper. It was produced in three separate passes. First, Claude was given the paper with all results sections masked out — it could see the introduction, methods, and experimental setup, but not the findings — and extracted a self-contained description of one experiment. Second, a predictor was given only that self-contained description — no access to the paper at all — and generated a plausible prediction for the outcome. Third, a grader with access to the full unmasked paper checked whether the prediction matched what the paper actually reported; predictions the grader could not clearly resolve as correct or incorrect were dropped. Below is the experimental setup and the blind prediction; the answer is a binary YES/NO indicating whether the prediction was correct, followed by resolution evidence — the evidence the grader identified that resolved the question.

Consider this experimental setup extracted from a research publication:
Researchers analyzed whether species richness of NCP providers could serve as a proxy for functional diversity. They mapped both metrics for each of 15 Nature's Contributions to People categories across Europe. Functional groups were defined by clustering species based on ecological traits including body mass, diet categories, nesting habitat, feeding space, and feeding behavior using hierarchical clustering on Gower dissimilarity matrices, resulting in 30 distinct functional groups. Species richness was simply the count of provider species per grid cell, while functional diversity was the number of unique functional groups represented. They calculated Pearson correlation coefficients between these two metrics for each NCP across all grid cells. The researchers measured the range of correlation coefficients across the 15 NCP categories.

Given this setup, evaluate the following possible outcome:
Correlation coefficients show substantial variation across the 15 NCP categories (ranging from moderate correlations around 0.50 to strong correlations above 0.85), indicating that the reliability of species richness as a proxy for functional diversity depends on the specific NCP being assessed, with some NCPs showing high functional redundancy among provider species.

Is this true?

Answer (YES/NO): NO